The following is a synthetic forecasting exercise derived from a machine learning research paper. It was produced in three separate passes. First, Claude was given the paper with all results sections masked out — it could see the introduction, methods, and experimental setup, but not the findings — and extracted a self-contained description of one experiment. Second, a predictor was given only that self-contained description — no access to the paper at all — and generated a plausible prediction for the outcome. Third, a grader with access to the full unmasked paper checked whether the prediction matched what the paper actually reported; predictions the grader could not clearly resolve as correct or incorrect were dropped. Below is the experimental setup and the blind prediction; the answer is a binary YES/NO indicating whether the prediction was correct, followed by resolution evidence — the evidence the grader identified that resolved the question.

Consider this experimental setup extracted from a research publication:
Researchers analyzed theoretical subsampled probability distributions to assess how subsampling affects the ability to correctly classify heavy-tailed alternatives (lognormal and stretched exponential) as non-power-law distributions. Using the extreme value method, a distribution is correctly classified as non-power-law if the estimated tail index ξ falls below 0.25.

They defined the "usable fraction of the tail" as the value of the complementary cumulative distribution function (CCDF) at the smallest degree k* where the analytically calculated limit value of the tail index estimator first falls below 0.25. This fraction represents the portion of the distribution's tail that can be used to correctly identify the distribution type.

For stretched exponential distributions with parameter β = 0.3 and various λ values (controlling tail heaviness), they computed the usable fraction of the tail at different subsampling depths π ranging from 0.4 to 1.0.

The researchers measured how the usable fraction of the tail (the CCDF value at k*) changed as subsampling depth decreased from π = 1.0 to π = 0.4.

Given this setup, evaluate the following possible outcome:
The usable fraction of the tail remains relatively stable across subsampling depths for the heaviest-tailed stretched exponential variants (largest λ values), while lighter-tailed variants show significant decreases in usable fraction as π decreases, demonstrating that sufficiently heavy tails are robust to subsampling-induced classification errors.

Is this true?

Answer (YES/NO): NO